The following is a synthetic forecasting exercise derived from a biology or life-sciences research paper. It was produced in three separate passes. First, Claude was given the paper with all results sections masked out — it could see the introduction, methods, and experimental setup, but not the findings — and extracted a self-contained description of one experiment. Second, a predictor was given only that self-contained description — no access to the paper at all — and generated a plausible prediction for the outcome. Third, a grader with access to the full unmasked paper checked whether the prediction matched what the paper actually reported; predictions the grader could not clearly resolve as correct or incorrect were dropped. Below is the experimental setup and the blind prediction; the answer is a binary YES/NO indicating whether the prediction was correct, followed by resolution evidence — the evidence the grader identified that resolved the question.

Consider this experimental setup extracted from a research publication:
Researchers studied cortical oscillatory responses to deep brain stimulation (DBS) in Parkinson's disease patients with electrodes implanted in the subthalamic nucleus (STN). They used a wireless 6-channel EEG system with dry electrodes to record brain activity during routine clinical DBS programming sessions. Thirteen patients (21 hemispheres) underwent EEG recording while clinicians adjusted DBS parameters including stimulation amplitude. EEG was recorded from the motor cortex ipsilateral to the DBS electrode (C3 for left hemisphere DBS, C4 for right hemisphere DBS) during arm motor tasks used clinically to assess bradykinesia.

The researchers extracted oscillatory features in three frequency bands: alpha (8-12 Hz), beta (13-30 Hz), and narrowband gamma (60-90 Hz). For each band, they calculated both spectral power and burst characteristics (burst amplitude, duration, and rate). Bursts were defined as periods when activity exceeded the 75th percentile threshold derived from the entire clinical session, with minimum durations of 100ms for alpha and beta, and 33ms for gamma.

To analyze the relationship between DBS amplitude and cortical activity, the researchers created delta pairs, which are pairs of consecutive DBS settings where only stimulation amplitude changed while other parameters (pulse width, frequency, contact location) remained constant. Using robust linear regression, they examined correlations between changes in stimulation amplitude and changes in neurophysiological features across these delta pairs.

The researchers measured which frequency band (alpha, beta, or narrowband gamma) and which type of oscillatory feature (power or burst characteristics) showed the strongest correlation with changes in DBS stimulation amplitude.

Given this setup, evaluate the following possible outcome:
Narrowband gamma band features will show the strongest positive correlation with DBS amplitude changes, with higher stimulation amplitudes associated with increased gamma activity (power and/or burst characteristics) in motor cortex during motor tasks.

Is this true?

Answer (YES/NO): YES